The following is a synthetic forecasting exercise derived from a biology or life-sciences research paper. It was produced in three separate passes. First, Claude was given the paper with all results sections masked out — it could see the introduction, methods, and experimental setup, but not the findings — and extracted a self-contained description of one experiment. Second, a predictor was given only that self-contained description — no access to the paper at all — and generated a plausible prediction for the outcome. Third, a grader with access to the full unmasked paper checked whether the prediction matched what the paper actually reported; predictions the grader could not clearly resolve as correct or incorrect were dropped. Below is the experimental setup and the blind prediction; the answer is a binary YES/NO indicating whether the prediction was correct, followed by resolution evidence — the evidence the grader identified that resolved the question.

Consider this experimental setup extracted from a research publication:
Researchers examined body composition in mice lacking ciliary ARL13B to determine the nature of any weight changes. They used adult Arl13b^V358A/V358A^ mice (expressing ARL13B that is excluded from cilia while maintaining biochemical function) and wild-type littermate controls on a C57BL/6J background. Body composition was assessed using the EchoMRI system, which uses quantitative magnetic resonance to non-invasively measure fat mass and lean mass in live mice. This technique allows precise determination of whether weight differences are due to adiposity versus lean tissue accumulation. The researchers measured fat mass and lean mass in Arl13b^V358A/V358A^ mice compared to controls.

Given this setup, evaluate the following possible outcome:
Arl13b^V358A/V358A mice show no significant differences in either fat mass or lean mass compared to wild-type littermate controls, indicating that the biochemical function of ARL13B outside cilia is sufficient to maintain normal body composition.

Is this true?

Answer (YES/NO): NO